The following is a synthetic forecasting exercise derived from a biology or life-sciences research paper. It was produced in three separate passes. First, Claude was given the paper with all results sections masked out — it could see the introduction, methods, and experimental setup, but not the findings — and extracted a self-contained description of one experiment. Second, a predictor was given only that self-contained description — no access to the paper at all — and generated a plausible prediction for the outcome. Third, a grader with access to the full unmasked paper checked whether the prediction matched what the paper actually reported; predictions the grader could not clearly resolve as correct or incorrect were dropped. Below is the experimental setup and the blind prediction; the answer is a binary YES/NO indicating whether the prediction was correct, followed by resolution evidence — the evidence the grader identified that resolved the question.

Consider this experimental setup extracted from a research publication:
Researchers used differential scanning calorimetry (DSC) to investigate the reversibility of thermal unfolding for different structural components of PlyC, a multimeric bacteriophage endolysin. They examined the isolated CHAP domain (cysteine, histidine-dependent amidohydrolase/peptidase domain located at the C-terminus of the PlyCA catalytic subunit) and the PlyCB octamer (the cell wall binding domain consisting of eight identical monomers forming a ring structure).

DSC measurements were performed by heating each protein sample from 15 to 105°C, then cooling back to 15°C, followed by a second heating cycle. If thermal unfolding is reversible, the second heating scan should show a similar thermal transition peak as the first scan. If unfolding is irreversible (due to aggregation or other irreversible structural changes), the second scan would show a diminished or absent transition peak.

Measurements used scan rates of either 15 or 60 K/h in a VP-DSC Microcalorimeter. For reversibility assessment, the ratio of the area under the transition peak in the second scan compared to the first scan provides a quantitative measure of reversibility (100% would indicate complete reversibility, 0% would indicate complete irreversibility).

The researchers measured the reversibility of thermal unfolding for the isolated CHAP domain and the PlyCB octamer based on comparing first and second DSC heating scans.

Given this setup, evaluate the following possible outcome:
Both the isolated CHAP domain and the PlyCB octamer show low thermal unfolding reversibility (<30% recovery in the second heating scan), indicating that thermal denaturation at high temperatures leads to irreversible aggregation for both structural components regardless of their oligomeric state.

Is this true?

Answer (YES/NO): NO